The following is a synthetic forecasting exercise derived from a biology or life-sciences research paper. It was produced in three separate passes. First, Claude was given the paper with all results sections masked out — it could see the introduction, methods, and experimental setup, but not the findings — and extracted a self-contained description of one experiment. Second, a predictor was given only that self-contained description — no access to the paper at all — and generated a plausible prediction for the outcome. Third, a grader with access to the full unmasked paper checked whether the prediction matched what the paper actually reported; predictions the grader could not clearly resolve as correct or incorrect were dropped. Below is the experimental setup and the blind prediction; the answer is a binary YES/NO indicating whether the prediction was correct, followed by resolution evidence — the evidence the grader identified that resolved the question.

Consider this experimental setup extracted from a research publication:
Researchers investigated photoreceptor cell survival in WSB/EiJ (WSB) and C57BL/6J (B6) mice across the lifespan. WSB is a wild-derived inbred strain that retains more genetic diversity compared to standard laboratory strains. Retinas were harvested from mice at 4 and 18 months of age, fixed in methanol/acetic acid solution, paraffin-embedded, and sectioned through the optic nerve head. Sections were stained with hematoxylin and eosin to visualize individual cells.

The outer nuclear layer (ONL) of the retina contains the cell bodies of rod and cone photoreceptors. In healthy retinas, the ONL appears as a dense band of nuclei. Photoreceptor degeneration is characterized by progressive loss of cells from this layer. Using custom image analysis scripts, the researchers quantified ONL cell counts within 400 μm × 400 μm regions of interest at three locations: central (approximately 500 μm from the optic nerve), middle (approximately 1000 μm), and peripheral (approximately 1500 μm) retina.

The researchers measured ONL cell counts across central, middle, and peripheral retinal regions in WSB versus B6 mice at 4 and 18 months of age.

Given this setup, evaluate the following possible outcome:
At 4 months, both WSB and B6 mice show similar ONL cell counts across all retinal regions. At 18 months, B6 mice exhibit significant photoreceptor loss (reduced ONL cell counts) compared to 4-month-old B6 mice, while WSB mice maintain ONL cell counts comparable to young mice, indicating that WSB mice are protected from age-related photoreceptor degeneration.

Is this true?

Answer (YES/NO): NO